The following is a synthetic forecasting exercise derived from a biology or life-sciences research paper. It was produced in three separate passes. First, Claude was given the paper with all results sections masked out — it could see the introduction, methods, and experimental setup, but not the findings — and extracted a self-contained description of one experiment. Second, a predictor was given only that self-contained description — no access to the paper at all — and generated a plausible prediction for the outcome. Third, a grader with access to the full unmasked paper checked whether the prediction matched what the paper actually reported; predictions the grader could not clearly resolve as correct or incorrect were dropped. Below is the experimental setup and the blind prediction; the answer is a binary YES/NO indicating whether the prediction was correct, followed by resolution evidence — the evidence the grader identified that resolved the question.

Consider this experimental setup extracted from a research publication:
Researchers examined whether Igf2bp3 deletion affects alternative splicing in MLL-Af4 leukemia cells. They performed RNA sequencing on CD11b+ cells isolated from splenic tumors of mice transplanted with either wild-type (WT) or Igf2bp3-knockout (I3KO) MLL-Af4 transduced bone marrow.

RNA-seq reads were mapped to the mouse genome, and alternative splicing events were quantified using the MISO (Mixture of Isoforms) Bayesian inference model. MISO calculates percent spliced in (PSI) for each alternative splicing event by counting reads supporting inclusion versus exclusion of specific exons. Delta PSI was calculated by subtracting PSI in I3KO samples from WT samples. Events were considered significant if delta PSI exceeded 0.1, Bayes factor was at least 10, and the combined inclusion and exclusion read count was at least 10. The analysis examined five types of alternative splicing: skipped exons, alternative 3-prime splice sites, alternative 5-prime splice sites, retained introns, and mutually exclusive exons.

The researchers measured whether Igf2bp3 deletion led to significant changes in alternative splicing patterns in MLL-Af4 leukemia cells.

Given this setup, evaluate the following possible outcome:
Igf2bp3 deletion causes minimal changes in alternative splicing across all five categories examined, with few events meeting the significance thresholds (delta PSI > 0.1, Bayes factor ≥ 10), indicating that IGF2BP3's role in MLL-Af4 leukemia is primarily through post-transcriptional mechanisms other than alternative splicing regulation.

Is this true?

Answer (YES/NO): NO